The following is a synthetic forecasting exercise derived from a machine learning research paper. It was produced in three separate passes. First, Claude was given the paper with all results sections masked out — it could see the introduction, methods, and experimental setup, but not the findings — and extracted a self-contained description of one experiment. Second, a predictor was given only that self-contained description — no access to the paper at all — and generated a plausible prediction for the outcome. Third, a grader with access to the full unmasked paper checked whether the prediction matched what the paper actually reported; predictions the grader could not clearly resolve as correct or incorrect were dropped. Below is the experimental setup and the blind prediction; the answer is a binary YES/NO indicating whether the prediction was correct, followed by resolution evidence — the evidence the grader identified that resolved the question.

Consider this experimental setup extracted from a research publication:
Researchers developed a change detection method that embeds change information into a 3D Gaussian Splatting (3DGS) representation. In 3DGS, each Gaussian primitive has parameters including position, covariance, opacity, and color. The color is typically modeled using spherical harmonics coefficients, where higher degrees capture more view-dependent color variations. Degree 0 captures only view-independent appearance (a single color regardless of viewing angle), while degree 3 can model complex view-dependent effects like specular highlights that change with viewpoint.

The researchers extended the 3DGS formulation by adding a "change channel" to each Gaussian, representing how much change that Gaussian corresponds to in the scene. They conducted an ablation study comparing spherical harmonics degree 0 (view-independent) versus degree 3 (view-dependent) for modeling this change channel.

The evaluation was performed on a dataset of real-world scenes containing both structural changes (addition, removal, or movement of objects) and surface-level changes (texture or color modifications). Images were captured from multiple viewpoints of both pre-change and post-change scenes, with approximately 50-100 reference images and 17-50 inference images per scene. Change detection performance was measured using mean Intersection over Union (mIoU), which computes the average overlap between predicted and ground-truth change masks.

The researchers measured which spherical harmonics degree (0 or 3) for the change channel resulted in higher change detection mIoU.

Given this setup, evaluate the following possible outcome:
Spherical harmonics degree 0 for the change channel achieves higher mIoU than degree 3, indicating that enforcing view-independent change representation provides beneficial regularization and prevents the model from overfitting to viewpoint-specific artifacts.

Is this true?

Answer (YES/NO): YES